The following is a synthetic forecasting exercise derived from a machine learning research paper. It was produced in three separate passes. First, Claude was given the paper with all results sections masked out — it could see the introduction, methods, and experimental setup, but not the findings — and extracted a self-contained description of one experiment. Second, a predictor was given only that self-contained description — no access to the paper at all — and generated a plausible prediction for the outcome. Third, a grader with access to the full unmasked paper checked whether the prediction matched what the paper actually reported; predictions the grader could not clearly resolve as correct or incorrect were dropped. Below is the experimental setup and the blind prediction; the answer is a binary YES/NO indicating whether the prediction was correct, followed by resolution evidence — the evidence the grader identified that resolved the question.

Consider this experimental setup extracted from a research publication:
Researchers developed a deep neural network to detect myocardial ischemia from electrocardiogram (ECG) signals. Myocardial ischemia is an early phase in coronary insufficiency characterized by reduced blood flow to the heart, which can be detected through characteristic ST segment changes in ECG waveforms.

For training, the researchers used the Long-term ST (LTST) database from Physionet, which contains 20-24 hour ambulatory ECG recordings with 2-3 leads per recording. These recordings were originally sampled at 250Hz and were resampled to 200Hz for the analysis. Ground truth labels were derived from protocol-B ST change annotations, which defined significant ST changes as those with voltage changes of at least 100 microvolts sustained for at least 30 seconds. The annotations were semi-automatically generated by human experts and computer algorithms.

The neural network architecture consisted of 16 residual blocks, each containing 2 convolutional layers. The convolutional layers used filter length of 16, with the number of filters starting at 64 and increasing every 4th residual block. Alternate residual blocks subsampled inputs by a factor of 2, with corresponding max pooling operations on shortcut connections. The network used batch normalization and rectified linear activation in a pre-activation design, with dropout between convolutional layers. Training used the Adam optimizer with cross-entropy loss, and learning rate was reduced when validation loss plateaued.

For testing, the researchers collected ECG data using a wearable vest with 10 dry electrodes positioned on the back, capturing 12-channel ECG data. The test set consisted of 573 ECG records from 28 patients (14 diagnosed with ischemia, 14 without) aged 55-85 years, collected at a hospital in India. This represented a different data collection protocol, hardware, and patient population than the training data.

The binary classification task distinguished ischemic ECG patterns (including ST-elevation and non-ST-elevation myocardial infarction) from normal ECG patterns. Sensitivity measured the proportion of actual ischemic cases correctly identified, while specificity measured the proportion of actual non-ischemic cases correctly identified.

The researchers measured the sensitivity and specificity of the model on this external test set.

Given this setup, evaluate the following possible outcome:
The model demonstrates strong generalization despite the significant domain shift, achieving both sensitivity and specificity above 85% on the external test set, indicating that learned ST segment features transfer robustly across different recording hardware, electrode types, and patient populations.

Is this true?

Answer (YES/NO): YES